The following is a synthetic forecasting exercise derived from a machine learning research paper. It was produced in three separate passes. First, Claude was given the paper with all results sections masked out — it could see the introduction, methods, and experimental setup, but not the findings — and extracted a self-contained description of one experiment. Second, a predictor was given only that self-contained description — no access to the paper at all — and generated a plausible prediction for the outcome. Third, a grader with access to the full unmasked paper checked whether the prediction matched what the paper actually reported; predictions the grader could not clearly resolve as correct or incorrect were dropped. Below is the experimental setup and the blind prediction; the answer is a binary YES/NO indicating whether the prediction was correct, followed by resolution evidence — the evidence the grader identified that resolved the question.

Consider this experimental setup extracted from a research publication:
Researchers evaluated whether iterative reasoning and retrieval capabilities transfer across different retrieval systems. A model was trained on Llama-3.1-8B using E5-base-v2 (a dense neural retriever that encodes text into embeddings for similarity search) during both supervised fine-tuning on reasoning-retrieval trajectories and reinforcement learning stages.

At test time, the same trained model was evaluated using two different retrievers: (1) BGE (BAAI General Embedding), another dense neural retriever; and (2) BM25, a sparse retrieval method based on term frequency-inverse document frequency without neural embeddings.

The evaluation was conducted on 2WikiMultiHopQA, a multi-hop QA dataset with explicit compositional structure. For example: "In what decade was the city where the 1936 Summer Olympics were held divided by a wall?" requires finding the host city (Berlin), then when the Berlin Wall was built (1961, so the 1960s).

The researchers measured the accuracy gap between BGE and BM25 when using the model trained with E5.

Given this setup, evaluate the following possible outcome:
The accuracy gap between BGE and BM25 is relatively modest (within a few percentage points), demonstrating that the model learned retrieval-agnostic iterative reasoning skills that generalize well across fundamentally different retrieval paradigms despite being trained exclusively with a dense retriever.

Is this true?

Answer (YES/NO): YES